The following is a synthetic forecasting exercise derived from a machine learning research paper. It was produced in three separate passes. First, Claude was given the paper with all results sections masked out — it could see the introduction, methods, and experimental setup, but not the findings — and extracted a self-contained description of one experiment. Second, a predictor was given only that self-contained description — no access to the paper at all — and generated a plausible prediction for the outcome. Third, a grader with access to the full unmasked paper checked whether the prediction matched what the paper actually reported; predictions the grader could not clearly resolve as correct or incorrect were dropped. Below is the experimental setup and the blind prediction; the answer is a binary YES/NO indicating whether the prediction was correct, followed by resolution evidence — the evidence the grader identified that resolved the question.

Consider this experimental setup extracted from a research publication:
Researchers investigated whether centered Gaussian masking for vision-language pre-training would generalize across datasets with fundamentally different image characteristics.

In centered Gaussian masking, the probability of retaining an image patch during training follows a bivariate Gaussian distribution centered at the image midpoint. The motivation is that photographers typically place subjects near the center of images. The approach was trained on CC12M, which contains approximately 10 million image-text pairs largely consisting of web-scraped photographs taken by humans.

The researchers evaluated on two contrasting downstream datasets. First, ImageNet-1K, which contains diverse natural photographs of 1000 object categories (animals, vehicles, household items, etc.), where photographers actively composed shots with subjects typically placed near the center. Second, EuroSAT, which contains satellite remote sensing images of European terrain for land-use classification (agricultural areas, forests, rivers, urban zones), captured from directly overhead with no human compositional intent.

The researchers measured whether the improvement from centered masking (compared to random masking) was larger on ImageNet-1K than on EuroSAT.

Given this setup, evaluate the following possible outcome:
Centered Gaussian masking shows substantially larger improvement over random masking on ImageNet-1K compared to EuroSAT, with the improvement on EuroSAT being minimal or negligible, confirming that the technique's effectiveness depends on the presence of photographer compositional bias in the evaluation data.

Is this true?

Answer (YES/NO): NO